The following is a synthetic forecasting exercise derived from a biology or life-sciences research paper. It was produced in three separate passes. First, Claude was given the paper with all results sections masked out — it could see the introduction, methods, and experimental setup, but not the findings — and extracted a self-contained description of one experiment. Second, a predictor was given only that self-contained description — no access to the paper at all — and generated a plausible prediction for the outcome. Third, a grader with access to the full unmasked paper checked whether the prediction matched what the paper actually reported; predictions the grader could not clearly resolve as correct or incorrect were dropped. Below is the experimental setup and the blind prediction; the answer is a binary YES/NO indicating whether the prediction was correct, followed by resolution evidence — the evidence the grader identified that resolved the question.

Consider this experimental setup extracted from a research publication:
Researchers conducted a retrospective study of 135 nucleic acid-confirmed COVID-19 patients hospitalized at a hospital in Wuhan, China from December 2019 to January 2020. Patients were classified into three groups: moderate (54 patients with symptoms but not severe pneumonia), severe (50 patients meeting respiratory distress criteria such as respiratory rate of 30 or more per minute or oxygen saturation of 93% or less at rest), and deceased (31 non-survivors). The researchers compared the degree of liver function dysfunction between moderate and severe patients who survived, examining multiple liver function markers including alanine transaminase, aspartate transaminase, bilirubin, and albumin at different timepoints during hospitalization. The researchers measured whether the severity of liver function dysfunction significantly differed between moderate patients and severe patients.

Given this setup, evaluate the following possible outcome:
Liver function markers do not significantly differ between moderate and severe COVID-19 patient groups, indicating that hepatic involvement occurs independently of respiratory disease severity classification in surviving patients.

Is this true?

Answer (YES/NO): YES